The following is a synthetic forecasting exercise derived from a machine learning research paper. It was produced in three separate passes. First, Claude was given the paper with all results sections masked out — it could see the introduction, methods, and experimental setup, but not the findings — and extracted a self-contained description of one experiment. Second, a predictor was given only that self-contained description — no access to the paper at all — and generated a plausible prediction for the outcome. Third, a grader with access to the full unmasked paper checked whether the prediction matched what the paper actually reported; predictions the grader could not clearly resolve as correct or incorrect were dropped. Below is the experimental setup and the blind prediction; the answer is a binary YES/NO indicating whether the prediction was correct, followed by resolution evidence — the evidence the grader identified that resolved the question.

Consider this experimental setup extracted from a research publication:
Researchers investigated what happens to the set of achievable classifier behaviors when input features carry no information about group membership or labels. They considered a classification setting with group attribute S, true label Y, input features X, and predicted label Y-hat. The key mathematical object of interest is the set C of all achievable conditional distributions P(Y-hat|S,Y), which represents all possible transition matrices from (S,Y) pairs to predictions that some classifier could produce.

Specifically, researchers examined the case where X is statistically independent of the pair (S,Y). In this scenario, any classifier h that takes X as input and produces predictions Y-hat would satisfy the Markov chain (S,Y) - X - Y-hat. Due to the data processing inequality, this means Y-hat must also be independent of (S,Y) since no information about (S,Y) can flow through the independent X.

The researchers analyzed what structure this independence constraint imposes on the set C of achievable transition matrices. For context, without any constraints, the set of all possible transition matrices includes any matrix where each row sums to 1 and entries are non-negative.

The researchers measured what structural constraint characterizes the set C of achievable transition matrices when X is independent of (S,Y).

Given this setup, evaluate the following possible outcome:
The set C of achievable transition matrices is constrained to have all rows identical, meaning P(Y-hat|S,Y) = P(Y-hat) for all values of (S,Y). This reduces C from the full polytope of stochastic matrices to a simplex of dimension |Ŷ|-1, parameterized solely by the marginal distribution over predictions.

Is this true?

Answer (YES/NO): YES